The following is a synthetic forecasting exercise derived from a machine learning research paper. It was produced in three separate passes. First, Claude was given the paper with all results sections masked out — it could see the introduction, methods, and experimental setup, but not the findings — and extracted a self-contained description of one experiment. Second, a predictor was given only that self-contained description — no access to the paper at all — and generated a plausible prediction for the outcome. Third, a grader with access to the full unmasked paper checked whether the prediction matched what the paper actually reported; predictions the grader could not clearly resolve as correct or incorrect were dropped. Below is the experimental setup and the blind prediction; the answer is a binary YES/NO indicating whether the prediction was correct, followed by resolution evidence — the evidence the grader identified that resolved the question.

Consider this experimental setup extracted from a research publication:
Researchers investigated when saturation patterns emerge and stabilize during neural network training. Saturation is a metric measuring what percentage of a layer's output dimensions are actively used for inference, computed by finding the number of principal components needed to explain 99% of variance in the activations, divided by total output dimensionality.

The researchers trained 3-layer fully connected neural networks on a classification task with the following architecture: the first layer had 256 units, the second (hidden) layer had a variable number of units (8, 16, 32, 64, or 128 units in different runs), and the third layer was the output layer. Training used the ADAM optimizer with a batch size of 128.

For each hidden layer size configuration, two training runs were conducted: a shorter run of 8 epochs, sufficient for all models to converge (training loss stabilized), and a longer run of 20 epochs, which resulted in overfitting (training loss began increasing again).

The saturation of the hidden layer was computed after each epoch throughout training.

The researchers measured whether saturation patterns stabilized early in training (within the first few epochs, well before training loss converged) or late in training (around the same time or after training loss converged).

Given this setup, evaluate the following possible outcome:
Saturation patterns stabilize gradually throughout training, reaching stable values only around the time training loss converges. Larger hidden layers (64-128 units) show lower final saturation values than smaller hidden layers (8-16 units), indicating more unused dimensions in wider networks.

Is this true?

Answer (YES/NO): NO